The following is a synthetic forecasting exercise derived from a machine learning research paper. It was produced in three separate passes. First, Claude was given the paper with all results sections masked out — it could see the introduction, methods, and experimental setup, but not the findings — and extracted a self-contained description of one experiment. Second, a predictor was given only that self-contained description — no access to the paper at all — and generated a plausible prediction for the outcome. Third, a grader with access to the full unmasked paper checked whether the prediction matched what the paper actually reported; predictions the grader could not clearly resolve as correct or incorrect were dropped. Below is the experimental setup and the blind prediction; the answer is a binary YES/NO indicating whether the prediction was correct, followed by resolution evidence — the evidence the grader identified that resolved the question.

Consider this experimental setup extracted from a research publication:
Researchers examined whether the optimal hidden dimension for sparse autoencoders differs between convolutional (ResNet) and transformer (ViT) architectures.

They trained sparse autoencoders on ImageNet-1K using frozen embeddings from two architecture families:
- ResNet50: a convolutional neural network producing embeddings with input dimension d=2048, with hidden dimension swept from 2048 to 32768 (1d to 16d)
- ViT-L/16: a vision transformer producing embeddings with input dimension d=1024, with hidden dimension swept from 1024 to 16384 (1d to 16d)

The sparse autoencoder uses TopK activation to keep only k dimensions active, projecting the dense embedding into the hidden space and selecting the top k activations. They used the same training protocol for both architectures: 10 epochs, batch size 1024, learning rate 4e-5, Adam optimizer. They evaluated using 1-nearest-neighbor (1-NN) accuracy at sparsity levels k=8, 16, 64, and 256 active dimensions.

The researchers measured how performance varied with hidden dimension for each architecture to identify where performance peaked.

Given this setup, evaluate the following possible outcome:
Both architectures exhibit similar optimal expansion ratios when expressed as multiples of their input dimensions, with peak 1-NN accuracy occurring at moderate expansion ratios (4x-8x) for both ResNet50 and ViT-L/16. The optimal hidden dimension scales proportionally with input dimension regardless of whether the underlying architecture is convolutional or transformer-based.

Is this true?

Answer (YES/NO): YES